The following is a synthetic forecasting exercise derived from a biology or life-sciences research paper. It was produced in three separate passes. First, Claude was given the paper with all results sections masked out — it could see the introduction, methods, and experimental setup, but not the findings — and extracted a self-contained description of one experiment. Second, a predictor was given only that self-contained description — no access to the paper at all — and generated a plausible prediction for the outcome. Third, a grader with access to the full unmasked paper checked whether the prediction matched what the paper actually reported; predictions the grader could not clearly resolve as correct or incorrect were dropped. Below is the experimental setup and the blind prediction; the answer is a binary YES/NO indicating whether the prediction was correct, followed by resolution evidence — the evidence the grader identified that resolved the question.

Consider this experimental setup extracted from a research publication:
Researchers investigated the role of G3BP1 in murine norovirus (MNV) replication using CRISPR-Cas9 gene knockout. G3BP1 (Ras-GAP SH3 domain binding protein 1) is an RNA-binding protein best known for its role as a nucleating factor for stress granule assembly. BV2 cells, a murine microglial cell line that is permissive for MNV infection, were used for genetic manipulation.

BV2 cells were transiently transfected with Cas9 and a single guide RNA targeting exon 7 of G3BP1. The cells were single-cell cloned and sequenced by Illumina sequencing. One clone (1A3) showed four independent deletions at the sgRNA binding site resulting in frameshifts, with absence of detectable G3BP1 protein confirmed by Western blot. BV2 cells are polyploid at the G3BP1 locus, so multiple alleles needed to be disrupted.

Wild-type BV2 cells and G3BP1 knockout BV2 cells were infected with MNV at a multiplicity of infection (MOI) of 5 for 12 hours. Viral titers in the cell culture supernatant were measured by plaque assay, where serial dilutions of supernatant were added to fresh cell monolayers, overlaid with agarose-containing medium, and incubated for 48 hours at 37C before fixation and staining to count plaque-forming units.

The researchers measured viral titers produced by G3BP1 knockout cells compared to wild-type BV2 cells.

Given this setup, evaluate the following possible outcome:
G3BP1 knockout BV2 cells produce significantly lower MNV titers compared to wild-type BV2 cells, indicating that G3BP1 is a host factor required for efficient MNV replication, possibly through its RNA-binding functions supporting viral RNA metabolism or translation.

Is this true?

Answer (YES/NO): YES